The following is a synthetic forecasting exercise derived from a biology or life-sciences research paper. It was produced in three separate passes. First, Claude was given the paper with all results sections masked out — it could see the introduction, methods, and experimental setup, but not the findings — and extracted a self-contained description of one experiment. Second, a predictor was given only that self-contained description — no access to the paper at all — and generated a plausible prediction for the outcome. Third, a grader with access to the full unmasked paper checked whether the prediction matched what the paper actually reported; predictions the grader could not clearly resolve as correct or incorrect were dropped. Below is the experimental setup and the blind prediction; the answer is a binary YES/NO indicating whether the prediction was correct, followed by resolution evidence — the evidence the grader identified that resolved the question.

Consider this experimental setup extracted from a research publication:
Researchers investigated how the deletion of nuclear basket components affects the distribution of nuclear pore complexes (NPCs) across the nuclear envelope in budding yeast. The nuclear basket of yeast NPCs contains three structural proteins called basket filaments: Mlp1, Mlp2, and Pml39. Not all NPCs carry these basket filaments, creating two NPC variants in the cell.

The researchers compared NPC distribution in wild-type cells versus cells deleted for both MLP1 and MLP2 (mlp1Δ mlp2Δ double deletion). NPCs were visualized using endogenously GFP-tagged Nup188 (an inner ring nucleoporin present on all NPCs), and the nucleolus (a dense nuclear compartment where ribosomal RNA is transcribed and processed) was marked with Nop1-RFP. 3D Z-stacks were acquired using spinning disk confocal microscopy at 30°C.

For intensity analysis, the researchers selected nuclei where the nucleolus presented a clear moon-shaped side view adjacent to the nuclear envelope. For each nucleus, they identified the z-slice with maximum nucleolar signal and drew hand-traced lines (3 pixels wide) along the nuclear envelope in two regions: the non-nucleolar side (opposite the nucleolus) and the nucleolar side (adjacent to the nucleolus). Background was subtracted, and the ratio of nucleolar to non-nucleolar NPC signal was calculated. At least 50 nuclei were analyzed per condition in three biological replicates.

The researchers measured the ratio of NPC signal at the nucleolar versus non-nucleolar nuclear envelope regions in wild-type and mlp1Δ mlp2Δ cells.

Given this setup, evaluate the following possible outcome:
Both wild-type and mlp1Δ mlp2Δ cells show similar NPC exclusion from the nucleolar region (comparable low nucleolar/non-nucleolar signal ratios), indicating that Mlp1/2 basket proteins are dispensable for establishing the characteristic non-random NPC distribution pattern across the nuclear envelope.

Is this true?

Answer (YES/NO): NO